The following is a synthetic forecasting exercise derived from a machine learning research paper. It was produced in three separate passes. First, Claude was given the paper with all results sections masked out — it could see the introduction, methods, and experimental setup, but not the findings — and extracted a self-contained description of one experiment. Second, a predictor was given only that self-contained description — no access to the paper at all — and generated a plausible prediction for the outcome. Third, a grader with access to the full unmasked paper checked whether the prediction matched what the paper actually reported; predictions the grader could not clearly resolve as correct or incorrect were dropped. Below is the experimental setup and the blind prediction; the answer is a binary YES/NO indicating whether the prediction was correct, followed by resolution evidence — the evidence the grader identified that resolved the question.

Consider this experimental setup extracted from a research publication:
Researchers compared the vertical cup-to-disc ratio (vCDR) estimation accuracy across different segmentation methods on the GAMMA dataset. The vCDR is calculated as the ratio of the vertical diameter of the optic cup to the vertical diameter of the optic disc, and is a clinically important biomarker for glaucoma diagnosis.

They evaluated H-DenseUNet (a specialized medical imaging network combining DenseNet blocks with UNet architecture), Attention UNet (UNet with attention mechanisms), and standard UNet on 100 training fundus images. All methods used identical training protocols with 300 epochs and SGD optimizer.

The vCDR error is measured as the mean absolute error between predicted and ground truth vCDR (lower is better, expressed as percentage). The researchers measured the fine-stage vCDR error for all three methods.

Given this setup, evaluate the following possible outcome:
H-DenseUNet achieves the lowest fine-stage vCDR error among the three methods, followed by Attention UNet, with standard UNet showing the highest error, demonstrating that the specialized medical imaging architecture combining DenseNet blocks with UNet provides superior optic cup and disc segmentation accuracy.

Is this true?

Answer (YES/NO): NO